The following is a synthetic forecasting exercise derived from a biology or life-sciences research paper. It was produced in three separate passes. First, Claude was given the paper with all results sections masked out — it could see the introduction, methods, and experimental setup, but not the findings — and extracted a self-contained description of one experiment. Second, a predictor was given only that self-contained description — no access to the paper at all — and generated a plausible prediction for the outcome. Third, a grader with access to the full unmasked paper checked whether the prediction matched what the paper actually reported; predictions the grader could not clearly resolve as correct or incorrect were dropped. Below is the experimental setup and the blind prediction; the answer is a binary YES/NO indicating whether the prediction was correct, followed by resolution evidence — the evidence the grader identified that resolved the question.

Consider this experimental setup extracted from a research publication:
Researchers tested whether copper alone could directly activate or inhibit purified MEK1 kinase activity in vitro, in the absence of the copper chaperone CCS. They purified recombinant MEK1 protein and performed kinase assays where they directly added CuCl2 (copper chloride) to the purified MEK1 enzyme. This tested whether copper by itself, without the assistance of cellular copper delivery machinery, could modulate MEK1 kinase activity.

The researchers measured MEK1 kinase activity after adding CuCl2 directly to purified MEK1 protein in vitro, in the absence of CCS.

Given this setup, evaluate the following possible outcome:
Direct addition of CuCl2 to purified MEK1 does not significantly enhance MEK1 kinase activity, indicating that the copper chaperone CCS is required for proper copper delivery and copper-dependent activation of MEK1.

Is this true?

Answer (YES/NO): NO